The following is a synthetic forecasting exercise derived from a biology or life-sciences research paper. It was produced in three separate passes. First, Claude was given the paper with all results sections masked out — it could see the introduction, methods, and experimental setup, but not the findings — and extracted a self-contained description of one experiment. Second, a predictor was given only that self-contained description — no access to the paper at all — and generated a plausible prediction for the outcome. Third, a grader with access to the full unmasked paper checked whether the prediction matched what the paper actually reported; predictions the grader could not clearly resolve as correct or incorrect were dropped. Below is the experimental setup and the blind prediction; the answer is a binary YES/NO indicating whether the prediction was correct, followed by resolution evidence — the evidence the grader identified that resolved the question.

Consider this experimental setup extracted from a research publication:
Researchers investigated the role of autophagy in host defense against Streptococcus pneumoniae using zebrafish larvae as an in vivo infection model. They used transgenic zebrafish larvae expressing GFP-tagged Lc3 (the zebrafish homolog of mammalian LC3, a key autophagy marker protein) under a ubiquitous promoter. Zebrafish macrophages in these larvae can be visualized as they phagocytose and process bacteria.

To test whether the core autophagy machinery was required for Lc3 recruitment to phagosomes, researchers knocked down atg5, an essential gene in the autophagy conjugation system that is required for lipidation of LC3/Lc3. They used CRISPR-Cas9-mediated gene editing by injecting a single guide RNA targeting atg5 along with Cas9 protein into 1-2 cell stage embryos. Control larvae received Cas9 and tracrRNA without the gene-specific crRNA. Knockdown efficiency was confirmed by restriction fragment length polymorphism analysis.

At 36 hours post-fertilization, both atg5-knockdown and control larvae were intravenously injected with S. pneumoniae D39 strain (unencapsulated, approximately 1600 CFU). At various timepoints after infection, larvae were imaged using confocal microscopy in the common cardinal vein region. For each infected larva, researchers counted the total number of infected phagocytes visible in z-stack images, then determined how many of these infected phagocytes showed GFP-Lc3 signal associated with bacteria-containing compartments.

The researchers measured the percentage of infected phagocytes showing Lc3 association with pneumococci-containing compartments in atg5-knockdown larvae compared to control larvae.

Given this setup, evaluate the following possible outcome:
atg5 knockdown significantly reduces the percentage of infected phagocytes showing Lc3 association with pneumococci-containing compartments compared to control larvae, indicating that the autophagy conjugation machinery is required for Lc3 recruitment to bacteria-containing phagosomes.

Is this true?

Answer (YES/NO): YES